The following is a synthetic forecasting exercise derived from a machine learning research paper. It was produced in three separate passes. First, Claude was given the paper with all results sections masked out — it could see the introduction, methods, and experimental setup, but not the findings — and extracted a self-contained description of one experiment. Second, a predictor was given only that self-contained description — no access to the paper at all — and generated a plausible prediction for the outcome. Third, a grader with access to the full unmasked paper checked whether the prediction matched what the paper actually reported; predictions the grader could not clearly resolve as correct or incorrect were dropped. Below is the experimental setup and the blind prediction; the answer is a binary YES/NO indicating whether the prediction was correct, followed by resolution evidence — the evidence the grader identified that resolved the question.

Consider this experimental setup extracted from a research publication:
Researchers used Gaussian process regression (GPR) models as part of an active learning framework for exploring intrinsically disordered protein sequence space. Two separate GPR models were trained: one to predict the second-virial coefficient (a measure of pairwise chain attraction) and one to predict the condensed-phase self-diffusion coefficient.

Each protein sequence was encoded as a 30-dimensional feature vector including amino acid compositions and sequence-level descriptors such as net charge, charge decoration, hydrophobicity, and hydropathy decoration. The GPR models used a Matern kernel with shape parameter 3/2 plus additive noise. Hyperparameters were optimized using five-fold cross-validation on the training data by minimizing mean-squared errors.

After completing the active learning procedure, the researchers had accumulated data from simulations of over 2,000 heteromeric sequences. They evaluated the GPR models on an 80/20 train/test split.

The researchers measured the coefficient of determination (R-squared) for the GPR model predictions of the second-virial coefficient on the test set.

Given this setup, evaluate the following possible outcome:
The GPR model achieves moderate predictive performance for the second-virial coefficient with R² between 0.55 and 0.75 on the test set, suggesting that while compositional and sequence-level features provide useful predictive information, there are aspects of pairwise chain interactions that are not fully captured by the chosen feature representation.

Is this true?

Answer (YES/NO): NO